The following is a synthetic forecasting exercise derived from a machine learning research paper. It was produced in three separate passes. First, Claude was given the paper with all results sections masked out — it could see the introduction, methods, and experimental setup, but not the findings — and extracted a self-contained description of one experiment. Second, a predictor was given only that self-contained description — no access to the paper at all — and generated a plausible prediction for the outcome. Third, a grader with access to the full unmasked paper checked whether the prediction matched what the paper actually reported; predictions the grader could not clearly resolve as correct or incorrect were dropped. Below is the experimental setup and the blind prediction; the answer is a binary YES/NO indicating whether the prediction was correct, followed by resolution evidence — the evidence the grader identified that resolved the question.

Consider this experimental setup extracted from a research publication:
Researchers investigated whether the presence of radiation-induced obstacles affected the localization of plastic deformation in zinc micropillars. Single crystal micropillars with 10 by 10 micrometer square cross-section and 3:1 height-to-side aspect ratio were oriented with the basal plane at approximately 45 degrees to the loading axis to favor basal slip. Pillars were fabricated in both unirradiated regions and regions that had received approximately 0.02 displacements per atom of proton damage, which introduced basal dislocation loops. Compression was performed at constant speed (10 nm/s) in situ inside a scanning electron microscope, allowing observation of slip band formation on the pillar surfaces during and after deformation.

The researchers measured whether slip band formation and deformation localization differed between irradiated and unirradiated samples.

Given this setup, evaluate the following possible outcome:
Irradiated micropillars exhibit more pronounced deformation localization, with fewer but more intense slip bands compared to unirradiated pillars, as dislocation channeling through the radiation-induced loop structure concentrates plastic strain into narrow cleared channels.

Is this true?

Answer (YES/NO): YES